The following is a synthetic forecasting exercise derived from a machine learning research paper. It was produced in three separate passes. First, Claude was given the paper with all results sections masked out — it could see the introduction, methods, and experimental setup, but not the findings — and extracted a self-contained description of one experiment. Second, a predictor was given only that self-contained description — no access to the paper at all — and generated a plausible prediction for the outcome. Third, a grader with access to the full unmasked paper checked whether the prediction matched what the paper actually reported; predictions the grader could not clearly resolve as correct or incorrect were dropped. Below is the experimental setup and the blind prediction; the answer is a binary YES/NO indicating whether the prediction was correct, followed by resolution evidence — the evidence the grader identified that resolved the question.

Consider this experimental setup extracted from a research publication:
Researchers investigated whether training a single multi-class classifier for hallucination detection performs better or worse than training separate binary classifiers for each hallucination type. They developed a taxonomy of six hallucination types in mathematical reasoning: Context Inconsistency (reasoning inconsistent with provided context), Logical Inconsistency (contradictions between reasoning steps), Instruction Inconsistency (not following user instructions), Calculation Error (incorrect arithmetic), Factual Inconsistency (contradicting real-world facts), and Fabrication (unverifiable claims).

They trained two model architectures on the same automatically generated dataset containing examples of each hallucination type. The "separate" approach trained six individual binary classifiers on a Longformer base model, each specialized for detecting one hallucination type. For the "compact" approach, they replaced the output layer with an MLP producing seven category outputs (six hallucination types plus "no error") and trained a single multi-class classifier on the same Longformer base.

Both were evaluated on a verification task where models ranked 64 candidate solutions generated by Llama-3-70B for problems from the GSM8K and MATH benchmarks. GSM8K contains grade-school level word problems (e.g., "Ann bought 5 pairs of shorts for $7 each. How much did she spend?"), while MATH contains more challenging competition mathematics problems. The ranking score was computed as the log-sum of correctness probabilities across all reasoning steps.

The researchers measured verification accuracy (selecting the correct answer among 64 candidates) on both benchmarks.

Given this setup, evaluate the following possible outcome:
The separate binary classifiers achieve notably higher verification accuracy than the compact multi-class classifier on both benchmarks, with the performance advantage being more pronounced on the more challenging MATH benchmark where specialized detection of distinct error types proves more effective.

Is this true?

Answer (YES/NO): YES